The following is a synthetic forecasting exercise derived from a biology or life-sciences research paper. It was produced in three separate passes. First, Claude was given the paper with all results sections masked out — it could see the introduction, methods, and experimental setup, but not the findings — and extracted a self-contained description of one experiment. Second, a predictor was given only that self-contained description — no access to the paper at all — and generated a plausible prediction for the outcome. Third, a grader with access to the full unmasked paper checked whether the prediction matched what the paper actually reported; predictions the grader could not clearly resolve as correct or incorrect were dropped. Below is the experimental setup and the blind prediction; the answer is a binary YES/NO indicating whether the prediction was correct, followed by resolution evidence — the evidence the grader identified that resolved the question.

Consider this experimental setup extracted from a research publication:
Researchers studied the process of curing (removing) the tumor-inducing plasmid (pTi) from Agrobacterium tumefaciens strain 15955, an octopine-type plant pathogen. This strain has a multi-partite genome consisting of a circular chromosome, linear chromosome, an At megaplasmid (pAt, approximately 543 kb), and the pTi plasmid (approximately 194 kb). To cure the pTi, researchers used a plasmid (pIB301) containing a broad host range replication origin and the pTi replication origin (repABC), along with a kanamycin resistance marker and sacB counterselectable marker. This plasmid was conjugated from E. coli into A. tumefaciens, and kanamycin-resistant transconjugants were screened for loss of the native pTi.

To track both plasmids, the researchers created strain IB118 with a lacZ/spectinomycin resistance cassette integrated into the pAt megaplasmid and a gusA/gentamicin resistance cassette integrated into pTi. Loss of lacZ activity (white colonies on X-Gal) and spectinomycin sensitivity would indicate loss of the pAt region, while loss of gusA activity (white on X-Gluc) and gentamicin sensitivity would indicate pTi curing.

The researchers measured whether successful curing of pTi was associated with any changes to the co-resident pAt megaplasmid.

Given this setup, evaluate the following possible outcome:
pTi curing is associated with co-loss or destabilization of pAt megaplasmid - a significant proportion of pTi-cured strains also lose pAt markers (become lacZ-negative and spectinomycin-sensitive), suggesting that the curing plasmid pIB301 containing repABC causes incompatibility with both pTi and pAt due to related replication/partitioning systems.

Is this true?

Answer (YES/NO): NO